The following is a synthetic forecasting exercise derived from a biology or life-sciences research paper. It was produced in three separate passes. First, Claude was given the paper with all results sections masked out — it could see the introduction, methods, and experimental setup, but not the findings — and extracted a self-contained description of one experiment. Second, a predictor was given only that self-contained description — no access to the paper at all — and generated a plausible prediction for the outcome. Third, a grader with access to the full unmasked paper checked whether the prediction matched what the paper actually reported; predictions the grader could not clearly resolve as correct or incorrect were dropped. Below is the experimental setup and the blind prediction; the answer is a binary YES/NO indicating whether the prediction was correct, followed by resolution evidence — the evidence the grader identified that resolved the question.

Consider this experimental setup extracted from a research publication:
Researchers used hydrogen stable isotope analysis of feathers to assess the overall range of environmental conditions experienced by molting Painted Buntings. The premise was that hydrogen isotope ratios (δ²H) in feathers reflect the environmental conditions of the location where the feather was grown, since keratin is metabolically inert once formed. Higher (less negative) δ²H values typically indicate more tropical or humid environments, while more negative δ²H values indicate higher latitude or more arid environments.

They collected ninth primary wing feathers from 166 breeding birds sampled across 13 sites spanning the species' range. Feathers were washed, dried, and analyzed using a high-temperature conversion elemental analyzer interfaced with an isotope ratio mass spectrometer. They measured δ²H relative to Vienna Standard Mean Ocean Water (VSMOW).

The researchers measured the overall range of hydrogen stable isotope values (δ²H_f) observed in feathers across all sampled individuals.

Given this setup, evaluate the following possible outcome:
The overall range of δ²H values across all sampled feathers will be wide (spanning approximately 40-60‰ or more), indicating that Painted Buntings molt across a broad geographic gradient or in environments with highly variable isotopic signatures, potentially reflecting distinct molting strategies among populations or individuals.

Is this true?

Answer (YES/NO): YES